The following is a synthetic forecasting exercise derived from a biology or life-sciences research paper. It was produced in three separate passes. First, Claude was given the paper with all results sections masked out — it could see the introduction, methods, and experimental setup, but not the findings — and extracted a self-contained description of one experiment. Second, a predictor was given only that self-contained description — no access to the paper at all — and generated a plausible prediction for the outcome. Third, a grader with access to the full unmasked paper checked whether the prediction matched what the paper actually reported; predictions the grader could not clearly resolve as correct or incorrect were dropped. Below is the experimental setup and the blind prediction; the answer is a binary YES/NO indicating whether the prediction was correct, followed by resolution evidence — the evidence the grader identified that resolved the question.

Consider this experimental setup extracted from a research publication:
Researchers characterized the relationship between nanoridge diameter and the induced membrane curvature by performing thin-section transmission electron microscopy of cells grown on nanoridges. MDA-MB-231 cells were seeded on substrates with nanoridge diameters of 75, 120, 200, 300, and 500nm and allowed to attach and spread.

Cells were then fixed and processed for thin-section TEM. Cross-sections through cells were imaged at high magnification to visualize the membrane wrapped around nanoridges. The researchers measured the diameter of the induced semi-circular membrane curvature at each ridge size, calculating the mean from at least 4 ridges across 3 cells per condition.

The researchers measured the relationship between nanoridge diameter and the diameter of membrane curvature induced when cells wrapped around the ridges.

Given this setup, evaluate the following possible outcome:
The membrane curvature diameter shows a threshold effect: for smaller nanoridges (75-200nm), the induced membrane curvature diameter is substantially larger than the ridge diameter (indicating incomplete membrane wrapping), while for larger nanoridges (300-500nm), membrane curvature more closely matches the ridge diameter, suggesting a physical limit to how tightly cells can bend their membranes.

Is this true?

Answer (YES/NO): NO